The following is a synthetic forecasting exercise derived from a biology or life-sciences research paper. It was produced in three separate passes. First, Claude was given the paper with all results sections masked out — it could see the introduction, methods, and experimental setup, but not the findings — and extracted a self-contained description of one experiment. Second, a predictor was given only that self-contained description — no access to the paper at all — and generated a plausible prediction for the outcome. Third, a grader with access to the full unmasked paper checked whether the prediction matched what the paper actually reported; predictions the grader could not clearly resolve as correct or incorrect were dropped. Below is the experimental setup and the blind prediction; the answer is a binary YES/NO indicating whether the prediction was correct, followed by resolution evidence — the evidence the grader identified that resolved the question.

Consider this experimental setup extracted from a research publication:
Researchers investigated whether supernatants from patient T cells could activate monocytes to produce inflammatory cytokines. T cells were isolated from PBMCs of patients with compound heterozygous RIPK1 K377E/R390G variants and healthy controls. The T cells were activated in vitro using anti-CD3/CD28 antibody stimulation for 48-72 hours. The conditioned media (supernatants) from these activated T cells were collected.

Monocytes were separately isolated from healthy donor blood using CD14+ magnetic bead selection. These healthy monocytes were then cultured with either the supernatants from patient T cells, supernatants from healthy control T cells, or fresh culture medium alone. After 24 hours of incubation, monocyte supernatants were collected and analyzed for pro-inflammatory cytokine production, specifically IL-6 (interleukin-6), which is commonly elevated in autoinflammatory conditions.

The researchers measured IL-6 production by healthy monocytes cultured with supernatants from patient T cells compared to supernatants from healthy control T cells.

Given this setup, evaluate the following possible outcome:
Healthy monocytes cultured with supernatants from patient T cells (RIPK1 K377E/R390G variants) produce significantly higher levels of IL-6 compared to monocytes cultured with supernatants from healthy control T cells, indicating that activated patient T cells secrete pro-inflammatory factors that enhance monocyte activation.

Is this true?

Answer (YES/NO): YES